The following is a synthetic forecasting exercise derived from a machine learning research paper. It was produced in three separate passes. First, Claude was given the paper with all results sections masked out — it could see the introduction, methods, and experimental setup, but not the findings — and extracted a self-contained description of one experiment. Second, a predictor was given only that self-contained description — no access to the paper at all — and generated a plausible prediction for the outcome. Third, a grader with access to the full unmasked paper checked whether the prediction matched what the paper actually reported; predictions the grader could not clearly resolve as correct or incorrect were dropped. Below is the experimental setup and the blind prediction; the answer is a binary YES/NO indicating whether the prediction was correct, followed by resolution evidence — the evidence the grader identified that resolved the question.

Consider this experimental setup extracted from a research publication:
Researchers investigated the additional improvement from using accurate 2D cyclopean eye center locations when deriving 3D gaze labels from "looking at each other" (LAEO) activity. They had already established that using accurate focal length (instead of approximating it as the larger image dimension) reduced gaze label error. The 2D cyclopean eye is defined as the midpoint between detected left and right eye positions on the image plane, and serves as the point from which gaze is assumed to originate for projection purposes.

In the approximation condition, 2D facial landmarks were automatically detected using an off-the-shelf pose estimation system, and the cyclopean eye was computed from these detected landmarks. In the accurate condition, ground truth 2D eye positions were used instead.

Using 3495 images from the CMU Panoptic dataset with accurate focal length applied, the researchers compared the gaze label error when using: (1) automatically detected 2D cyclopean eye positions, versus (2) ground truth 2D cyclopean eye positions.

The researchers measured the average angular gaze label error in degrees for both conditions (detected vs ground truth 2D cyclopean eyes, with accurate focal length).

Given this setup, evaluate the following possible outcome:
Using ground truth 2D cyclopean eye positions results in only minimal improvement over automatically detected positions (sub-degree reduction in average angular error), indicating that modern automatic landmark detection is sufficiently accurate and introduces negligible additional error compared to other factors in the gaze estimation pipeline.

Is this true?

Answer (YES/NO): NO